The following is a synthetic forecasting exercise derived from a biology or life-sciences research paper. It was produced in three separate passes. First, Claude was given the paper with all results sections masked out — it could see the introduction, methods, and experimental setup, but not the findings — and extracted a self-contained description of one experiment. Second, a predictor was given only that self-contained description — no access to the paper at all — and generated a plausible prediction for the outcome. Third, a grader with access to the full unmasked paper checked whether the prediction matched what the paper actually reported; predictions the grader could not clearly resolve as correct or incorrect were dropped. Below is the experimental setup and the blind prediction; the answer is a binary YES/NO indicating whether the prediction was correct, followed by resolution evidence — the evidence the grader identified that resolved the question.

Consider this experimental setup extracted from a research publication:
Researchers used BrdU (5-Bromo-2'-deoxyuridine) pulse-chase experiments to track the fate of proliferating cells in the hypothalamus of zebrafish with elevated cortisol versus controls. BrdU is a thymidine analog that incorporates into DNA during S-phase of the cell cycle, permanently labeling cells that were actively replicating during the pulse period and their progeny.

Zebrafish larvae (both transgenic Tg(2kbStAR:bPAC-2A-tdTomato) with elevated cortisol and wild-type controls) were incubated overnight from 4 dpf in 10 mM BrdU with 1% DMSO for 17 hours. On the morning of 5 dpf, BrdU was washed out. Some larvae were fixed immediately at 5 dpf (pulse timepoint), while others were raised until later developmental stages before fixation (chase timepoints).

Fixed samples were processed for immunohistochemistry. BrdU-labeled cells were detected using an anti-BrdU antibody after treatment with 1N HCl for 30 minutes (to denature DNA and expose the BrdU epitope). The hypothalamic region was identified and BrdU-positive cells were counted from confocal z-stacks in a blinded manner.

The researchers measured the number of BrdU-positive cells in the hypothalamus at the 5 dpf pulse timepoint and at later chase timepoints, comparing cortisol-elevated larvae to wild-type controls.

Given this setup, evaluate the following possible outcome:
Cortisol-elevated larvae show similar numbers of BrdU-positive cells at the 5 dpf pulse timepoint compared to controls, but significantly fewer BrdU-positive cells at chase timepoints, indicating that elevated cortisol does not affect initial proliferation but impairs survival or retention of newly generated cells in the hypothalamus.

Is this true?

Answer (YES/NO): NO